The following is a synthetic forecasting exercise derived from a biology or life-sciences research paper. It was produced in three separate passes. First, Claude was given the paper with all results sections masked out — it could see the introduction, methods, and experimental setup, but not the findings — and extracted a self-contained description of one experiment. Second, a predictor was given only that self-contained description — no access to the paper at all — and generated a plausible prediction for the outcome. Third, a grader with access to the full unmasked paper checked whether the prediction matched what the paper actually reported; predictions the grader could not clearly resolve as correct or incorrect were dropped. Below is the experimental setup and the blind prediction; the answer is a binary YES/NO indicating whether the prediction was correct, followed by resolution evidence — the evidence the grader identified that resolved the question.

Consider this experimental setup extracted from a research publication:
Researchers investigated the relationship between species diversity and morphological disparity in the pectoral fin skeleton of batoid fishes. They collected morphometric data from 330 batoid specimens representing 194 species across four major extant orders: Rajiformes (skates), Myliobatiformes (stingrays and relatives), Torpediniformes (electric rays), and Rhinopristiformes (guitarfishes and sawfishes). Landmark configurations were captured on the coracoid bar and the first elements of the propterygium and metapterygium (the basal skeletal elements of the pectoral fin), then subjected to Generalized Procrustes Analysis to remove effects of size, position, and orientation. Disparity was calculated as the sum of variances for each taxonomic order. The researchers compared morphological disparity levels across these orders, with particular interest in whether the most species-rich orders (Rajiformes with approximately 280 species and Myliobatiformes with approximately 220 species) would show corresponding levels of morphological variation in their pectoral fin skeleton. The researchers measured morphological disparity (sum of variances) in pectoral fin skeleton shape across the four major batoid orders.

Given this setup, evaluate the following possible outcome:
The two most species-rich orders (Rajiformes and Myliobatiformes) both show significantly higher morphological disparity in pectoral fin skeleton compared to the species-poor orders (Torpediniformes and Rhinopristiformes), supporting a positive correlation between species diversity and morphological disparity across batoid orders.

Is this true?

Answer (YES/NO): NO